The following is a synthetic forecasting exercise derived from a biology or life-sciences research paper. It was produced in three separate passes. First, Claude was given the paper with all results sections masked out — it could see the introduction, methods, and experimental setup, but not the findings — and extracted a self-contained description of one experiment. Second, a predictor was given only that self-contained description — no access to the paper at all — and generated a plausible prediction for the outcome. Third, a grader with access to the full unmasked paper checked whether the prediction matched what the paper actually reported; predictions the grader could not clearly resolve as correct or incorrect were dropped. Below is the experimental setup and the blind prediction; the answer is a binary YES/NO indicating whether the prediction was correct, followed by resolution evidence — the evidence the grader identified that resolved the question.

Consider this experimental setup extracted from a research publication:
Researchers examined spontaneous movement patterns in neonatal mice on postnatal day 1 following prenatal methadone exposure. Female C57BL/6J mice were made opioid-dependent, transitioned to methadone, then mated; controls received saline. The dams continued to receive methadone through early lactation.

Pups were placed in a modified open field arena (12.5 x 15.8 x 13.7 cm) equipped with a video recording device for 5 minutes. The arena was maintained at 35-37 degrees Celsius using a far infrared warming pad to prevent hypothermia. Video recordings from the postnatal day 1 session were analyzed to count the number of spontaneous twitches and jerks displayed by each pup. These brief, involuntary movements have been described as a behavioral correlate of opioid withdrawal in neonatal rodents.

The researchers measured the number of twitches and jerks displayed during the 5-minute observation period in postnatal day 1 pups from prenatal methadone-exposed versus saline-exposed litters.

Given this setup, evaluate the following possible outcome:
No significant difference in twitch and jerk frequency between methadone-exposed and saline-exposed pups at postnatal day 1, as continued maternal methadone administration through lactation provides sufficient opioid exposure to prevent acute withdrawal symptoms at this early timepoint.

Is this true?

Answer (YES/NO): NO